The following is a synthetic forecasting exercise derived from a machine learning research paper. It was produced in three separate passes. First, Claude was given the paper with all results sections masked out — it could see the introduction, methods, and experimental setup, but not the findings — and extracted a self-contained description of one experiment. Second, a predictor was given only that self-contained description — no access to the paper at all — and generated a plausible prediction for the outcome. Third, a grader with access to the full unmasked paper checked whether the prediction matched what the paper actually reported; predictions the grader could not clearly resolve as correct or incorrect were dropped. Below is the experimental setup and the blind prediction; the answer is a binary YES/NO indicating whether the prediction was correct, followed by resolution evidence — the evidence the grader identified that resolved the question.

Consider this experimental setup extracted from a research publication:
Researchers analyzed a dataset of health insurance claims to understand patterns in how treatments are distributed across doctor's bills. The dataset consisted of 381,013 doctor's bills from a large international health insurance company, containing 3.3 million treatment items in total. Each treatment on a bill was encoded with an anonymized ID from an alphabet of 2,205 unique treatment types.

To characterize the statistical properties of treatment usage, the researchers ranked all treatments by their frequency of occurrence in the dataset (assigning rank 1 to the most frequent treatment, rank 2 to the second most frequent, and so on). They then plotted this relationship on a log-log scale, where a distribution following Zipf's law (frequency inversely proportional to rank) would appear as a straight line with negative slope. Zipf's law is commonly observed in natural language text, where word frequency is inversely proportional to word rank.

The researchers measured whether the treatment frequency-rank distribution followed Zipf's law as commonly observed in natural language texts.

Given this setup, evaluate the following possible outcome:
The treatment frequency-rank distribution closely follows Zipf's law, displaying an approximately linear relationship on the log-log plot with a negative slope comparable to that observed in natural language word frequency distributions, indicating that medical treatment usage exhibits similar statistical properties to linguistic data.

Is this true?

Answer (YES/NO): NO